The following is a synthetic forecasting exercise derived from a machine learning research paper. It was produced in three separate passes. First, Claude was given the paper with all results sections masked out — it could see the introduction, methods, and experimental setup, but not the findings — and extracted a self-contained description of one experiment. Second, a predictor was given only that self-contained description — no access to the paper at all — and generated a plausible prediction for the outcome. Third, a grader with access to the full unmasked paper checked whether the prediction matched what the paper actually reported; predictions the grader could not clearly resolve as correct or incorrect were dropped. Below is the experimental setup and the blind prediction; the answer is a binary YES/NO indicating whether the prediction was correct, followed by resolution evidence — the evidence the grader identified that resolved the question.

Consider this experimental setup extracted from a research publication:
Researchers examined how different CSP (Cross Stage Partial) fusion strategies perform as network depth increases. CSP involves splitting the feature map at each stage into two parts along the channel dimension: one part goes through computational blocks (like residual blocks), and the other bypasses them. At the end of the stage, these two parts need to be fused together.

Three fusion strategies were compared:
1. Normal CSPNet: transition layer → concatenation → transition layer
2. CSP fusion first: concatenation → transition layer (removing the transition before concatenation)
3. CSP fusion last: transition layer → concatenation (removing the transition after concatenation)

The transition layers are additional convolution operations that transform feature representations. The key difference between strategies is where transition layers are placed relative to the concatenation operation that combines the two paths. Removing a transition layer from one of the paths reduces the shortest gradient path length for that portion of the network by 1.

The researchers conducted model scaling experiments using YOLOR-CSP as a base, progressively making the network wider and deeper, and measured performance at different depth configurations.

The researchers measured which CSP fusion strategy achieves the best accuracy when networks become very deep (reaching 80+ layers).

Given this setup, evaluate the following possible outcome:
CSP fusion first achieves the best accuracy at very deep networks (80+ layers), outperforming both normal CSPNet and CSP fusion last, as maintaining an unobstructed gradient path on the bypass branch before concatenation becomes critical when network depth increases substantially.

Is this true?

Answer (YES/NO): NO